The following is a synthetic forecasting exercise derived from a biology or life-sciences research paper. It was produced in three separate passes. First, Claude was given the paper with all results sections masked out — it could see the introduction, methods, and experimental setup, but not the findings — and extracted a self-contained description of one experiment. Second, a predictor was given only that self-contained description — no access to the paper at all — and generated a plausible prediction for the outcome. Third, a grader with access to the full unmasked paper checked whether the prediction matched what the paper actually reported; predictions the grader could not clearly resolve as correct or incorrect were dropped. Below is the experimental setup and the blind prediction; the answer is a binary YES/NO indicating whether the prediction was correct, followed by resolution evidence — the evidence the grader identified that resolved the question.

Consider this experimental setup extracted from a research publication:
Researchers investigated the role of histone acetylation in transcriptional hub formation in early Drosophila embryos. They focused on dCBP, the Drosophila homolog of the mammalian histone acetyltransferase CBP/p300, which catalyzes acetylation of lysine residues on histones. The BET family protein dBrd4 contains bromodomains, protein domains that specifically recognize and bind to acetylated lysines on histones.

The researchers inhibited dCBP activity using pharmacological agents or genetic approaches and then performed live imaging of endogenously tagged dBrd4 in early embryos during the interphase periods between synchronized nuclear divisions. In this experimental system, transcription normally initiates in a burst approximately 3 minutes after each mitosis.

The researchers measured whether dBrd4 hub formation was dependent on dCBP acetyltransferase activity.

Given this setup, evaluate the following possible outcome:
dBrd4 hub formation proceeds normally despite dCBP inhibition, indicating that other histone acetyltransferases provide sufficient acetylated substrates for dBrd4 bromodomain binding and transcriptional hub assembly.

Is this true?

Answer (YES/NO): NO